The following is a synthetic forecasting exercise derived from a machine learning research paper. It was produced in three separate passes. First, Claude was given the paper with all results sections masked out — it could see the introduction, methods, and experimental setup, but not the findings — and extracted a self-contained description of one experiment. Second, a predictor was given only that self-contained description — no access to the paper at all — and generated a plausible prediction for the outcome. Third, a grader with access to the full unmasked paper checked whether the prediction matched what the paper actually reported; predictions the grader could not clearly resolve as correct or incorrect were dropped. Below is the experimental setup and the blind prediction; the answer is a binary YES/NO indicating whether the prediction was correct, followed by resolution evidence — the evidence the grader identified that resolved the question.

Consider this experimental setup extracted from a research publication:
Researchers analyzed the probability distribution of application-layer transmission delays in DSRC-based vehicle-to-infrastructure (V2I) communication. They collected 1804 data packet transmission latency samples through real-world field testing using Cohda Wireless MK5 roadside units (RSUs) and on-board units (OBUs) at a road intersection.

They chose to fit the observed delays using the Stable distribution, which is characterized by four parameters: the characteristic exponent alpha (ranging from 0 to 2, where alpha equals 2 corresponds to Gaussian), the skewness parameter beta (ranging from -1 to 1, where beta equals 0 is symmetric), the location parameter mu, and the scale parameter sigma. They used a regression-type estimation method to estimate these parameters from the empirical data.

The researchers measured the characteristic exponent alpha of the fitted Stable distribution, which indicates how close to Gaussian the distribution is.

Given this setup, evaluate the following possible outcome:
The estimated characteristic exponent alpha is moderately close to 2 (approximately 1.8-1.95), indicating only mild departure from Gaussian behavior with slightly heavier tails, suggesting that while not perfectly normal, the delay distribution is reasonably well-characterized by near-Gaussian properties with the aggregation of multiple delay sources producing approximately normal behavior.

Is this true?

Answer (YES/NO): NO